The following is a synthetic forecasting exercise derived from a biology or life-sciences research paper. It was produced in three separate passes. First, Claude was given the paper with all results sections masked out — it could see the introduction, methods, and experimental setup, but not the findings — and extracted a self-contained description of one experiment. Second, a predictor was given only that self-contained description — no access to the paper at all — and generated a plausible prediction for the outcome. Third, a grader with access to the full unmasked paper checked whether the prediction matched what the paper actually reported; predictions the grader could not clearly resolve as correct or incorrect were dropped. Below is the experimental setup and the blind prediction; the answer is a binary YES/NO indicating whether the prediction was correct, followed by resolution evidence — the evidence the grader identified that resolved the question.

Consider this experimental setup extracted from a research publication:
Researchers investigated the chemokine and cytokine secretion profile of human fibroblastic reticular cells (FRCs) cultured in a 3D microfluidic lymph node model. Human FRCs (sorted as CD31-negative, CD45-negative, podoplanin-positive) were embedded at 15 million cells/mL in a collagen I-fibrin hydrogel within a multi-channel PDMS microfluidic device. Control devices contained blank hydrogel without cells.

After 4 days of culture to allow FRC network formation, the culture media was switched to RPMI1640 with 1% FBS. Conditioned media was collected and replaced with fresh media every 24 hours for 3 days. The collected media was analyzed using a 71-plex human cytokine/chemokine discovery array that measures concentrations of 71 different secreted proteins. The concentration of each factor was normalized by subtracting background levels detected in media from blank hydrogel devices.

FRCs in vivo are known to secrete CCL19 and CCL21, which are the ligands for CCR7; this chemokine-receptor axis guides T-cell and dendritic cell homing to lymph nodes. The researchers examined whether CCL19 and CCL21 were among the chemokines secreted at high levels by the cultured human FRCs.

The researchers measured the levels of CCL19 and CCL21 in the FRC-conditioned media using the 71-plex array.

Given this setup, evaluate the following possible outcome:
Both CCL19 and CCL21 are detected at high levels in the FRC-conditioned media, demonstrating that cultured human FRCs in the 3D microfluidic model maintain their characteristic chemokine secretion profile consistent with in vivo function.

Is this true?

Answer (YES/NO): NO